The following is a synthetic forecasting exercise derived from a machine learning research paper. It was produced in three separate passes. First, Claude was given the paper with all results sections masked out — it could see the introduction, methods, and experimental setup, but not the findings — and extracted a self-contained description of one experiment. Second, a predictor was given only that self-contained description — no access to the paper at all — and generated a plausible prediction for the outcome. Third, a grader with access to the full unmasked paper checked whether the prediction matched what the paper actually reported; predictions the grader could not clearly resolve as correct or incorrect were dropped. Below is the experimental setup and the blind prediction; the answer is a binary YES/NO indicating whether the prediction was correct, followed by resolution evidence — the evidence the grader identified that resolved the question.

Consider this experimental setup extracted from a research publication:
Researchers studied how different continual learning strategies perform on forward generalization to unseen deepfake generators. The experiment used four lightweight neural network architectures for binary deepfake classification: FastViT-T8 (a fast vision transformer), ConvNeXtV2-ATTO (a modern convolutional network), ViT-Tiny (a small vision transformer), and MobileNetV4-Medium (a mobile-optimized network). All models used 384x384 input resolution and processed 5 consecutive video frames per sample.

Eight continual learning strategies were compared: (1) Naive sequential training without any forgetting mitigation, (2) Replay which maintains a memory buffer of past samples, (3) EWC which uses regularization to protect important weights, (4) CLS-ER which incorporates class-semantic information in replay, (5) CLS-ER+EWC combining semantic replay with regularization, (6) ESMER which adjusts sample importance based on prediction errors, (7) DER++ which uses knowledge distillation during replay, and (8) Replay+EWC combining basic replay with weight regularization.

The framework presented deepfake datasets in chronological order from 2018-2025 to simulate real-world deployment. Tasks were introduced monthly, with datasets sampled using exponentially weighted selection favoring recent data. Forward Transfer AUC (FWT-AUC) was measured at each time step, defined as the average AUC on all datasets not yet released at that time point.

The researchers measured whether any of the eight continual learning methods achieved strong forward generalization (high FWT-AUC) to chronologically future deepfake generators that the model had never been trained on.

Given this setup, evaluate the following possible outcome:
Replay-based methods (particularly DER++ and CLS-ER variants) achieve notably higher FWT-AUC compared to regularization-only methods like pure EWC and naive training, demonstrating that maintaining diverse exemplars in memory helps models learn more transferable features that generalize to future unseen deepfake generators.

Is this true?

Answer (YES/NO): NO